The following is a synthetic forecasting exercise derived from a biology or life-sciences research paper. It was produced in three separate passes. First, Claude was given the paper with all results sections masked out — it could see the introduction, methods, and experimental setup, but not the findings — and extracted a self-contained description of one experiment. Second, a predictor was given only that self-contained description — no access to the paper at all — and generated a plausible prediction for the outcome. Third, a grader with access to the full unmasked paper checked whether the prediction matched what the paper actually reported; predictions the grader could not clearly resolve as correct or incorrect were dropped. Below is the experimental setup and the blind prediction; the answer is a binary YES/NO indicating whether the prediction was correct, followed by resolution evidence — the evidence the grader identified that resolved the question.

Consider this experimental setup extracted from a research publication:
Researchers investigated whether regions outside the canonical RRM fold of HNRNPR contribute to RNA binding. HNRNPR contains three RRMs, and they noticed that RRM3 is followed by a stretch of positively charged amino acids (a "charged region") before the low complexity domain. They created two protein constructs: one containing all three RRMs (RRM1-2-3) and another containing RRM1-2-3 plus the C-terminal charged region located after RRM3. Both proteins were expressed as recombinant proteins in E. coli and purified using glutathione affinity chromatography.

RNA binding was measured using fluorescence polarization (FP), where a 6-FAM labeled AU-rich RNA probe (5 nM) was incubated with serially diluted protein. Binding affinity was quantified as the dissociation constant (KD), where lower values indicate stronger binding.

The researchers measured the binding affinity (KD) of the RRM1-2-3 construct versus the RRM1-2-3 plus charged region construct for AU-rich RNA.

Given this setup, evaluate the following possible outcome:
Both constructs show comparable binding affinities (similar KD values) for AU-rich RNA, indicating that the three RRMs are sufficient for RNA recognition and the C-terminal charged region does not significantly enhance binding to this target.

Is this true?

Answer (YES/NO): NO